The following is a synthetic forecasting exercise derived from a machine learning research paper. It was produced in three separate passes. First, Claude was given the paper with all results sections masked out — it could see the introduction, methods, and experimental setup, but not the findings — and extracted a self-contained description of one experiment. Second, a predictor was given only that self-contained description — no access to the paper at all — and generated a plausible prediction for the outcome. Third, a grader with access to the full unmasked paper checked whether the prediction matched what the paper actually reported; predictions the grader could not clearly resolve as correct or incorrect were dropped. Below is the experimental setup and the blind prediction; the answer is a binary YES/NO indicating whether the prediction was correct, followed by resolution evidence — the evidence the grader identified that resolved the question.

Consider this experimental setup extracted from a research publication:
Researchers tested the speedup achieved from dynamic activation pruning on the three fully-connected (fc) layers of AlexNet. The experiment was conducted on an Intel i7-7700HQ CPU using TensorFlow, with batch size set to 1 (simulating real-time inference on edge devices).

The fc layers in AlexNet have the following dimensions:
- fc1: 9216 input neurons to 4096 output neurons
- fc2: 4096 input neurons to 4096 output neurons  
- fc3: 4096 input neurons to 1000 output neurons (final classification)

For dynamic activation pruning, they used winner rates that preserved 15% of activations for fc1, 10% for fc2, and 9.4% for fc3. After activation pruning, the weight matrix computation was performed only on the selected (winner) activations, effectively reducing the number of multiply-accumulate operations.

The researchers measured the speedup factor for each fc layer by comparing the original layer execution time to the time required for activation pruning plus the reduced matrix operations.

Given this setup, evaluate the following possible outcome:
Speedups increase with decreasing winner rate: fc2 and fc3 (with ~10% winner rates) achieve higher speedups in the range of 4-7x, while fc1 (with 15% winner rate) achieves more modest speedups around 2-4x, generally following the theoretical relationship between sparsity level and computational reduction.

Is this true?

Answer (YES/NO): NO